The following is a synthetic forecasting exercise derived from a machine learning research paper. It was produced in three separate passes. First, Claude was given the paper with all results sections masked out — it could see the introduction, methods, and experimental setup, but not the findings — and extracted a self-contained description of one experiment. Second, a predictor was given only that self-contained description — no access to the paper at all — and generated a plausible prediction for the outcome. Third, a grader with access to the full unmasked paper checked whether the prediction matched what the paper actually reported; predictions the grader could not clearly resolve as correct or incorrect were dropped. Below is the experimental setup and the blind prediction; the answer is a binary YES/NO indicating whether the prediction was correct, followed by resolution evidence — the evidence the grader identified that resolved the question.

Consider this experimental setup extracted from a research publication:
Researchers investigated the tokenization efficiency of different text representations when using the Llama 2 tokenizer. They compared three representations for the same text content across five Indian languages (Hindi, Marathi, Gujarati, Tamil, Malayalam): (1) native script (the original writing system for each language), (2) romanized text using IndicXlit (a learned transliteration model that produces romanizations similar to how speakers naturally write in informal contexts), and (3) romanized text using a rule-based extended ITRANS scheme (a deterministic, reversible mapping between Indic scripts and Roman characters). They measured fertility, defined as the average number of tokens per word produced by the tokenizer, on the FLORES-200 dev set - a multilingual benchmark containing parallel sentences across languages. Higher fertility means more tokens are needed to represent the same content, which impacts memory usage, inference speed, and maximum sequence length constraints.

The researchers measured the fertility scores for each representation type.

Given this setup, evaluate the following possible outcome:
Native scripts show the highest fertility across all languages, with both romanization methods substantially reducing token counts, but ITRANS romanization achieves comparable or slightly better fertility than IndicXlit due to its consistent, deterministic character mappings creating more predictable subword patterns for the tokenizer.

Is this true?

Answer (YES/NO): NO